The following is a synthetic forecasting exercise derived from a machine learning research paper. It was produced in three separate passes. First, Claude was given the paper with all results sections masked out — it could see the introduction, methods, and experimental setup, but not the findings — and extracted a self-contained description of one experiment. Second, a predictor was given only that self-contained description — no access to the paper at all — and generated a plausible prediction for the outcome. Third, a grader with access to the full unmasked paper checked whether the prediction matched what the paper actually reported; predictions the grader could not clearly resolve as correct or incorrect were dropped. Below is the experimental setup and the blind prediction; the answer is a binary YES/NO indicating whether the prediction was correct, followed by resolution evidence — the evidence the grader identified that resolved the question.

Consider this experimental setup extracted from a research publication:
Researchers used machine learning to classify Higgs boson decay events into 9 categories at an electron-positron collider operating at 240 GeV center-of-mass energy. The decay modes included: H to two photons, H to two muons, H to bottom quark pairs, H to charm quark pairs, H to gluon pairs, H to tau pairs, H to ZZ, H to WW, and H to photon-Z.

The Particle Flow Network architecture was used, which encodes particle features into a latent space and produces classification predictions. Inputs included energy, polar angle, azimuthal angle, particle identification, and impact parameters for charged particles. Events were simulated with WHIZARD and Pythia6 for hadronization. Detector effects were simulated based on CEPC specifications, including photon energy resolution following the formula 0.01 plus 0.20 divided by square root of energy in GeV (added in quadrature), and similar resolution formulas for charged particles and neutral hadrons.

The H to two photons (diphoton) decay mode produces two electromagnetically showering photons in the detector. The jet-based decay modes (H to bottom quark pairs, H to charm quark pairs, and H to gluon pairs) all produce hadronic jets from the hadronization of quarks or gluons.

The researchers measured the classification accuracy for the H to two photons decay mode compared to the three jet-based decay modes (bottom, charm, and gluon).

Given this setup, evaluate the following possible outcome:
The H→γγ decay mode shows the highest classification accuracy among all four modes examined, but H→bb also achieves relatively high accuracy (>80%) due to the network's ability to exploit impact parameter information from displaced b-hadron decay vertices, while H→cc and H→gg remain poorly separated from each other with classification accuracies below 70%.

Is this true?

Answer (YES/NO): NO